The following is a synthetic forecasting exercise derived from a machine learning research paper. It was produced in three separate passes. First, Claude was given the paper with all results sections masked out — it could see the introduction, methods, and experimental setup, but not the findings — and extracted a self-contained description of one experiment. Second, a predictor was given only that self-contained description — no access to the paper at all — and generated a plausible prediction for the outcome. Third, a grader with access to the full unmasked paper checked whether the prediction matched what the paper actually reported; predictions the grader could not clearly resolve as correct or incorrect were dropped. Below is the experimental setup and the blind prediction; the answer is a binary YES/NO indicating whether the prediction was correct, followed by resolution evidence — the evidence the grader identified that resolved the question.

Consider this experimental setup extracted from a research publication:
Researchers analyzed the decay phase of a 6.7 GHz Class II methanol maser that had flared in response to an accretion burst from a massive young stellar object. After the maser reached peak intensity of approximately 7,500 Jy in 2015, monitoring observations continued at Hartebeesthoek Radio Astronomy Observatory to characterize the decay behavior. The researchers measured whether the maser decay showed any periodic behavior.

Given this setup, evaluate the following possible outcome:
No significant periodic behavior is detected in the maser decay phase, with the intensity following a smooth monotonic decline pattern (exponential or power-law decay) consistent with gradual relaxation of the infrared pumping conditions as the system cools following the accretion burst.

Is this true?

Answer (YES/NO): NO